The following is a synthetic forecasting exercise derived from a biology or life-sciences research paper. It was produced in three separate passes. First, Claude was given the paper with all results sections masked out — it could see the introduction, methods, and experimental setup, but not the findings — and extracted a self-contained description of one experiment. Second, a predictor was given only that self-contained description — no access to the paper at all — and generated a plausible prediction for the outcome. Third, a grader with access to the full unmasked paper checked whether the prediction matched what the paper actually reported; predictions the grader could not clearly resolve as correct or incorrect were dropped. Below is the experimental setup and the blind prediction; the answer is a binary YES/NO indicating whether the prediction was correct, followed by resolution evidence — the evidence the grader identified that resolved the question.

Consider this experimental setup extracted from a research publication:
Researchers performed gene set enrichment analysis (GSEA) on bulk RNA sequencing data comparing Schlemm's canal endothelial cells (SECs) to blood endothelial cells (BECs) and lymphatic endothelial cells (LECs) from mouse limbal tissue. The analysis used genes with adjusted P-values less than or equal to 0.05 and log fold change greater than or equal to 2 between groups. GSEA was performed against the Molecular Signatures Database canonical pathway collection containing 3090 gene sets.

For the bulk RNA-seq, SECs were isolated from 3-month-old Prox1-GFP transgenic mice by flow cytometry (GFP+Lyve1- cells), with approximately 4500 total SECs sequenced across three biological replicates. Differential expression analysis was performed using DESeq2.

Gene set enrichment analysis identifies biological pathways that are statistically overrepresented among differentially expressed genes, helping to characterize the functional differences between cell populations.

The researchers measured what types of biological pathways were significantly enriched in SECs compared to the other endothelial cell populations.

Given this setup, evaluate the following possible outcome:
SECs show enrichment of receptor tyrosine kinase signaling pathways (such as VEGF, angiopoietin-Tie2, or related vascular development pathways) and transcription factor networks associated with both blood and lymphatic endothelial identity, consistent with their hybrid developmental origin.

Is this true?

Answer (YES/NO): NO